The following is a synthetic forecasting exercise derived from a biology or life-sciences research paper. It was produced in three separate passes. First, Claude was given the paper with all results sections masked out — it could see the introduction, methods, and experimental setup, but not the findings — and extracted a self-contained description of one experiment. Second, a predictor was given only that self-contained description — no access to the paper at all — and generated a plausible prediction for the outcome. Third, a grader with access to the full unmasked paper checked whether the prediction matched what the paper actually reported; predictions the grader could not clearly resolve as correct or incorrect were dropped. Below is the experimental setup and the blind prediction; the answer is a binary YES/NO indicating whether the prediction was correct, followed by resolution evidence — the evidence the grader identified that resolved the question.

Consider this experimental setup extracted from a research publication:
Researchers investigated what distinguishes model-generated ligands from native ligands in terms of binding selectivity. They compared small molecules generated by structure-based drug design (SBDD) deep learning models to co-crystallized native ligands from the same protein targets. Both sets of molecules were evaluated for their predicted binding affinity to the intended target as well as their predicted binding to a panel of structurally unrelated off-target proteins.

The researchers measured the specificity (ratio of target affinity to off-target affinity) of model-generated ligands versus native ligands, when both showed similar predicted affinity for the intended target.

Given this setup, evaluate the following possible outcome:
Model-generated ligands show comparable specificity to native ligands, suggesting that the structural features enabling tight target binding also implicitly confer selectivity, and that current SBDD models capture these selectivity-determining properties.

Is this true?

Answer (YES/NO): NO